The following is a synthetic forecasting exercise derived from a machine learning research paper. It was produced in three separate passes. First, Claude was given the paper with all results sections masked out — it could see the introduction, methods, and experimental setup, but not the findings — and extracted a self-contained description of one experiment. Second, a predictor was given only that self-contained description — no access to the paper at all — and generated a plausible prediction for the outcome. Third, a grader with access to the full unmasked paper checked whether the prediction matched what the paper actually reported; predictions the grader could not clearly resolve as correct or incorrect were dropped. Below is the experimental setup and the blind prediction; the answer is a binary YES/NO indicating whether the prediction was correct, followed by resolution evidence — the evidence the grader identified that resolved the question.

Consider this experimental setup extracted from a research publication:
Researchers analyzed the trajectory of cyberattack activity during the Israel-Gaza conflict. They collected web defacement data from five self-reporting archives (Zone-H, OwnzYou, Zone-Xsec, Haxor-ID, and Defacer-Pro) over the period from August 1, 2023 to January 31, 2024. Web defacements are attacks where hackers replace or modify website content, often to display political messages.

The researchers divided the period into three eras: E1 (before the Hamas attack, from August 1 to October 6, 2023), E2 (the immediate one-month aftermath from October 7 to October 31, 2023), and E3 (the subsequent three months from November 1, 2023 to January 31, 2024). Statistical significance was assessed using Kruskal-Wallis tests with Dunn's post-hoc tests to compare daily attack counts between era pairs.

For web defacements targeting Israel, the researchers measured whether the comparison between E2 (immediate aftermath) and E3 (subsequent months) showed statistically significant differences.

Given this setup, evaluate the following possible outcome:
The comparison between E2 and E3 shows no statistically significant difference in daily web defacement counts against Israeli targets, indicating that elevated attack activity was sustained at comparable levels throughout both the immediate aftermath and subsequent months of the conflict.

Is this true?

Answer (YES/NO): NO